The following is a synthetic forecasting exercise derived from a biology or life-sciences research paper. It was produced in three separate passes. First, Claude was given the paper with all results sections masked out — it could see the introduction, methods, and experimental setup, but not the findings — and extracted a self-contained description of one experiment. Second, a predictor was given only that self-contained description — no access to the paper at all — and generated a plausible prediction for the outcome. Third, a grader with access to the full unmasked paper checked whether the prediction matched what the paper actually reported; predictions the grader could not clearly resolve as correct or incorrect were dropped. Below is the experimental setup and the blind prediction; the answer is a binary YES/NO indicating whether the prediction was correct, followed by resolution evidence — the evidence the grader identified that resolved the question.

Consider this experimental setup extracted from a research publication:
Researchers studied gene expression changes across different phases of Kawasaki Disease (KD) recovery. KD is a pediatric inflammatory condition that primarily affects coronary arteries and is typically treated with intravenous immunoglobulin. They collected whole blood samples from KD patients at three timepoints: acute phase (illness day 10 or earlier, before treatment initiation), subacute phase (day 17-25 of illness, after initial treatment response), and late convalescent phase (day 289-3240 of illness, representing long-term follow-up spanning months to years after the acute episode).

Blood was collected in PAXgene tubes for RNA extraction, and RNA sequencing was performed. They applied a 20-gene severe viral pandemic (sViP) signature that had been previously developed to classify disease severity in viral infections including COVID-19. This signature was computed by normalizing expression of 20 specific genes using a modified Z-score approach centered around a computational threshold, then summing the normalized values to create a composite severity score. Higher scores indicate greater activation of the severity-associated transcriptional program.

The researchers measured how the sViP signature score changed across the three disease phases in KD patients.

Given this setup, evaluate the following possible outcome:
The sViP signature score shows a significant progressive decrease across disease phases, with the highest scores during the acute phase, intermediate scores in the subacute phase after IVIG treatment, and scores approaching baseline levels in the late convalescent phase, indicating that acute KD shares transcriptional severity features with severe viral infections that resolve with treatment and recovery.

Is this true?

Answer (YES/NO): YES